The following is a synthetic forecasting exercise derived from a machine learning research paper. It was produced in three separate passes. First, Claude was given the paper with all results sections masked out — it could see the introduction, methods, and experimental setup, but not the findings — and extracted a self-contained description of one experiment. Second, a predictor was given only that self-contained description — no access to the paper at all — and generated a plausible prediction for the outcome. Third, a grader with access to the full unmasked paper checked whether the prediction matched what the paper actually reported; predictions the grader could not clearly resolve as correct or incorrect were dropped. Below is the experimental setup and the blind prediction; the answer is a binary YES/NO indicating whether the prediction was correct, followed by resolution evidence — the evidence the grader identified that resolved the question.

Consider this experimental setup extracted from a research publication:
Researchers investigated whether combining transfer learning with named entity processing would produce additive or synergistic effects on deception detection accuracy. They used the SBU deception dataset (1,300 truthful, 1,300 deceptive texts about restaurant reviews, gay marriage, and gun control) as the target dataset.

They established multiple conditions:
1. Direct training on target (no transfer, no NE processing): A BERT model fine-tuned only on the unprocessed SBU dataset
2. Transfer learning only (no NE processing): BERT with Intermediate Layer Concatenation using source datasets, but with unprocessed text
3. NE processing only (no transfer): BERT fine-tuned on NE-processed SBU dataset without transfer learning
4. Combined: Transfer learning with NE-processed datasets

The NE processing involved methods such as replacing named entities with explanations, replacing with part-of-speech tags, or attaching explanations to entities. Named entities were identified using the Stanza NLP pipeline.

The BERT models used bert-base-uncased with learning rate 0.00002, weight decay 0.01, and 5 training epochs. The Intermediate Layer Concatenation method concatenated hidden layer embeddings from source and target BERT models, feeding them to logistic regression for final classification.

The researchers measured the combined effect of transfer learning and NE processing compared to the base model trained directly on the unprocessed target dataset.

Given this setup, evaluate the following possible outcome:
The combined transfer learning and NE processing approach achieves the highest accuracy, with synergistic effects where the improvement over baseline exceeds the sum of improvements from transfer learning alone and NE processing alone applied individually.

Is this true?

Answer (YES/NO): NO